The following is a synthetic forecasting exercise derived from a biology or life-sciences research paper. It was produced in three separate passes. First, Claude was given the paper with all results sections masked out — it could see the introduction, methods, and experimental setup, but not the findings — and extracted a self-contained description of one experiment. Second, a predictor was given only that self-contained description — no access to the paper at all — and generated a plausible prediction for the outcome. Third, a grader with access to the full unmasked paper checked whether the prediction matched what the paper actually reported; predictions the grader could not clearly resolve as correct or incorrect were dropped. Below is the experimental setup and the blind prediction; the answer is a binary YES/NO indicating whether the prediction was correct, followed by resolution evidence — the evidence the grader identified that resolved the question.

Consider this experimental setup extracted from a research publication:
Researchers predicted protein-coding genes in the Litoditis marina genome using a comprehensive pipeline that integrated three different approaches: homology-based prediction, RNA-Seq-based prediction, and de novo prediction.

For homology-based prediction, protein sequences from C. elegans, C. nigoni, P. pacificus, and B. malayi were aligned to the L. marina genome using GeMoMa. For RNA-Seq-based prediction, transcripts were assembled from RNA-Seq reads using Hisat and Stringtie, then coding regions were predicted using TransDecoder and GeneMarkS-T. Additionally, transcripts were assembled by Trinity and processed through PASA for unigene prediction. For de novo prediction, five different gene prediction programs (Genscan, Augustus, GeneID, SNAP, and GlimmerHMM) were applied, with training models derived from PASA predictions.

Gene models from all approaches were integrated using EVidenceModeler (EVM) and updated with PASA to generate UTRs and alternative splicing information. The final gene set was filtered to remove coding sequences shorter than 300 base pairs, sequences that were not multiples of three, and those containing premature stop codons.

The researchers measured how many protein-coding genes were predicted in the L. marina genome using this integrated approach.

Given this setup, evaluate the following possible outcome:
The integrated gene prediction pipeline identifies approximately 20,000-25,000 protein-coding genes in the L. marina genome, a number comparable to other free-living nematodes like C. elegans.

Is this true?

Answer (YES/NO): NO